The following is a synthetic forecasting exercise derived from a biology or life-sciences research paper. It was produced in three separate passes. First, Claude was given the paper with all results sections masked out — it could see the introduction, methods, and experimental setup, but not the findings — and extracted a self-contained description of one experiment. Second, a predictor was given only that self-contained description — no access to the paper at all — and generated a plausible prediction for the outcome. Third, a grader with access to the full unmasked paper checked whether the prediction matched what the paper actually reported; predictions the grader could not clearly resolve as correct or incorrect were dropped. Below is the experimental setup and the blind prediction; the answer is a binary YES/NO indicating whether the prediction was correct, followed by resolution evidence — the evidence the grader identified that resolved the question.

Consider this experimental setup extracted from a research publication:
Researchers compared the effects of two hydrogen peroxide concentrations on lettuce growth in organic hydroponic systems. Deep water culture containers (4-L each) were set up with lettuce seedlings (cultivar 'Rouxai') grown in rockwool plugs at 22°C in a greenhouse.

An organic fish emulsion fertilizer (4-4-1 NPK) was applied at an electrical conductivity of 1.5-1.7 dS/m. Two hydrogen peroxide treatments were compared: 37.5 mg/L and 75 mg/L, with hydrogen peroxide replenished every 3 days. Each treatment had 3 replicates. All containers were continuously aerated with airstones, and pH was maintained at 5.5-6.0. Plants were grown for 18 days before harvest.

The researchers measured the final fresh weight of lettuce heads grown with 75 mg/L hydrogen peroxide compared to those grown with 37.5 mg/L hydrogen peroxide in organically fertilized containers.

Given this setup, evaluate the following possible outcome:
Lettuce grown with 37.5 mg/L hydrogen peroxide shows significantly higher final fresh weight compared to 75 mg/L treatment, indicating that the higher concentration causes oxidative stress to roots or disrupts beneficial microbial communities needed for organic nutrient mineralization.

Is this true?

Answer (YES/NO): YES